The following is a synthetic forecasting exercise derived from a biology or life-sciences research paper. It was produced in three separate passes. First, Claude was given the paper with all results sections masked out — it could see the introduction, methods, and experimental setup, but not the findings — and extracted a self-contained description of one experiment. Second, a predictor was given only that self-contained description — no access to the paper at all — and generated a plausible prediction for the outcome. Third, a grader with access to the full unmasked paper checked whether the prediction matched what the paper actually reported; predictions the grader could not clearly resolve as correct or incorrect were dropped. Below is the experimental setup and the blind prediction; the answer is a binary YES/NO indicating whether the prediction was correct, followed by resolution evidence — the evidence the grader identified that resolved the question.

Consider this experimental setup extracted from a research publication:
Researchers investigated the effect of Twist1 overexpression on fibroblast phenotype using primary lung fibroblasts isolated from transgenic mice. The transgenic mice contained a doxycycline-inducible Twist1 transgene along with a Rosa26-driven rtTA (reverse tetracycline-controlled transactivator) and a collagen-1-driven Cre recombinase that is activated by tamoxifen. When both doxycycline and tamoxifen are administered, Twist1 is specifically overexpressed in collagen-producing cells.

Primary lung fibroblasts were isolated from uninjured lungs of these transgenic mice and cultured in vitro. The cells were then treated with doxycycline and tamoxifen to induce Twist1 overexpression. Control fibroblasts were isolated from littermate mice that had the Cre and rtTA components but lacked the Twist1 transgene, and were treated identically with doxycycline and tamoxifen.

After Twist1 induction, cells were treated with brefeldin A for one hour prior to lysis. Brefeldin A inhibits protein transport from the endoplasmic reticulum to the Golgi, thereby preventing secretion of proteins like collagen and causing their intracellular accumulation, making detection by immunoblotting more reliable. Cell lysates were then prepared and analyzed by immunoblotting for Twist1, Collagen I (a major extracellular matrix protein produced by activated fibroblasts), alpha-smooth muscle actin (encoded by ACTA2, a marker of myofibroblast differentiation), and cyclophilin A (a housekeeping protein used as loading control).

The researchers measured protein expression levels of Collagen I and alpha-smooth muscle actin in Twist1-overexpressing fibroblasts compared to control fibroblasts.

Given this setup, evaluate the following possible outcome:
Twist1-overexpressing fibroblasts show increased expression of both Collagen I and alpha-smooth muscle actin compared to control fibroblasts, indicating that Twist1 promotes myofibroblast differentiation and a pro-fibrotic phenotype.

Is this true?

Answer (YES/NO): YES